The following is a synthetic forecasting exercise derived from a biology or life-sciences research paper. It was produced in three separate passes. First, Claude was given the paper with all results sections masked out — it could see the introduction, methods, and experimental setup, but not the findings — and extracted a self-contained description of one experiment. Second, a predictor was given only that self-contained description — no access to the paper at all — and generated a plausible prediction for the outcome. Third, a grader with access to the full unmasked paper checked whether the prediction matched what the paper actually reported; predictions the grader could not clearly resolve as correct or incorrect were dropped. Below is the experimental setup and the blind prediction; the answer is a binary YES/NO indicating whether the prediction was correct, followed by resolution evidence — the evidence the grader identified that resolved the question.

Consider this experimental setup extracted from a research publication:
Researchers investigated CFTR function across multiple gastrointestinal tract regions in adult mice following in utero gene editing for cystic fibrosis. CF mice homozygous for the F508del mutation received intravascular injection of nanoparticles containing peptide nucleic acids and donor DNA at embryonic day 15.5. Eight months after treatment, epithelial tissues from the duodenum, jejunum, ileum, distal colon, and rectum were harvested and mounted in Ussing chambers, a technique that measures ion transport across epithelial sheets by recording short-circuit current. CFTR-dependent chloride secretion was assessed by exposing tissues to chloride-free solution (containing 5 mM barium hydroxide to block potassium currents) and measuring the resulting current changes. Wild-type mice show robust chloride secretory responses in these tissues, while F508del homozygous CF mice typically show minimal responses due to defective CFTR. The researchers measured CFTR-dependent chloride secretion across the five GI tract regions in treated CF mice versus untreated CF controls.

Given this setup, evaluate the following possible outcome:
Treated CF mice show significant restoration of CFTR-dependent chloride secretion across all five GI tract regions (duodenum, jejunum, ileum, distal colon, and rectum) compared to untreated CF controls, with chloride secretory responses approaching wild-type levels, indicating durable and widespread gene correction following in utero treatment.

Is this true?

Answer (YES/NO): NO